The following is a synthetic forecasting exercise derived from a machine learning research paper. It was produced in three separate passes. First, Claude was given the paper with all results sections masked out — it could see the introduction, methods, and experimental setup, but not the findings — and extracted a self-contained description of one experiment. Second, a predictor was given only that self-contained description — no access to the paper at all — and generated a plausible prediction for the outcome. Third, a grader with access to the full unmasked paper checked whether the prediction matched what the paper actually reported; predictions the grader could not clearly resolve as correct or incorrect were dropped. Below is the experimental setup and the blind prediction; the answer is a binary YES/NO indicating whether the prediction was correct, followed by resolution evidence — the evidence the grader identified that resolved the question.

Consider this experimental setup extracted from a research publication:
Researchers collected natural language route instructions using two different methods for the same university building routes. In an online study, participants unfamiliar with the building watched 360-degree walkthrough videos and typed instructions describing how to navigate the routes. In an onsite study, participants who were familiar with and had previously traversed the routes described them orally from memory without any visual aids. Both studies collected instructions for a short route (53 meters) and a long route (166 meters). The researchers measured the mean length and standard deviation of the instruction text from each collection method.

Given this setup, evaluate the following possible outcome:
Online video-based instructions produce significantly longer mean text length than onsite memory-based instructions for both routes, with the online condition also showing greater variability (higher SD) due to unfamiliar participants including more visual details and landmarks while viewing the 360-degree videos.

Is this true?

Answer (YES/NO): NO